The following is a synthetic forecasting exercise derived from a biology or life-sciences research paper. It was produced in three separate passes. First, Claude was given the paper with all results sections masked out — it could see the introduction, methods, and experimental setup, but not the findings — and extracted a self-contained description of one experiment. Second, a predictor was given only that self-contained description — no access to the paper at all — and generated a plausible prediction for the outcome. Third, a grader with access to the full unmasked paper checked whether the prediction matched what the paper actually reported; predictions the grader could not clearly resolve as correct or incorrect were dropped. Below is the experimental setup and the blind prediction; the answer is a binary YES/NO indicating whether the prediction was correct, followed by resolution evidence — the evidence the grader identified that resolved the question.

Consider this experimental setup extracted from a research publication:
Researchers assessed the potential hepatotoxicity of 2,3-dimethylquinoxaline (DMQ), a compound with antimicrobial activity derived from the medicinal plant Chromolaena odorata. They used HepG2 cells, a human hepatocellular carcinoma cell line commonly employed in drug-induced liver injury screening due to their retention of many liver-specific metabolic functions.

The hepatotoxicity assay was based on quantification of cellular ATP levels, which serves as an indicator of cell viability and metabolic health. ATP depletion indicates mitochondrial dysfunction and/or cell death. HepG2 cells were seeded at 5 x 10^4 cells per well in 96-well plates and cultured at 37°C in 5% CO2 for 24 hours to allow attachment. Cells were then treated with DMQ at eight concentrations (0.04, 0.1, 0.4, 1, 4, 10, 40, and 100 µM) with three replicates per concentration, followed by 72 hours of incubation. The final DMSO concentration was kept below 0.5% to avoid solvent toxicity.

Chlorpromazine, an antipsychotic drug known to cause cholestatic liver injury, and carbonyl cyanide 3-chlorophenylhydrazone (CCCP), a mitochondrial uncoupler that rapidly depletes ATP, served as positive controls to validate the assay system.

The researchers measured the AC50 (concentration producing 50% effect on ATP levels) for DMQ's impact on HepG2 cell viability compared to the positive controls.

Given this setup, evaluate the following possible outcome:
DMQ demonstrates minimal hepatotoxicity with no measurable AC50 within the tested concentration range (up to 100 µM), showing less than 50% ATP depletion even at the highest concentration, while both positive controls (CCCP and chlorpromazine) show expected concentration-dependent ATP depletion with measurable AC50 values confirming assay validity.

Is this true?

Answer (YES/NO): YES